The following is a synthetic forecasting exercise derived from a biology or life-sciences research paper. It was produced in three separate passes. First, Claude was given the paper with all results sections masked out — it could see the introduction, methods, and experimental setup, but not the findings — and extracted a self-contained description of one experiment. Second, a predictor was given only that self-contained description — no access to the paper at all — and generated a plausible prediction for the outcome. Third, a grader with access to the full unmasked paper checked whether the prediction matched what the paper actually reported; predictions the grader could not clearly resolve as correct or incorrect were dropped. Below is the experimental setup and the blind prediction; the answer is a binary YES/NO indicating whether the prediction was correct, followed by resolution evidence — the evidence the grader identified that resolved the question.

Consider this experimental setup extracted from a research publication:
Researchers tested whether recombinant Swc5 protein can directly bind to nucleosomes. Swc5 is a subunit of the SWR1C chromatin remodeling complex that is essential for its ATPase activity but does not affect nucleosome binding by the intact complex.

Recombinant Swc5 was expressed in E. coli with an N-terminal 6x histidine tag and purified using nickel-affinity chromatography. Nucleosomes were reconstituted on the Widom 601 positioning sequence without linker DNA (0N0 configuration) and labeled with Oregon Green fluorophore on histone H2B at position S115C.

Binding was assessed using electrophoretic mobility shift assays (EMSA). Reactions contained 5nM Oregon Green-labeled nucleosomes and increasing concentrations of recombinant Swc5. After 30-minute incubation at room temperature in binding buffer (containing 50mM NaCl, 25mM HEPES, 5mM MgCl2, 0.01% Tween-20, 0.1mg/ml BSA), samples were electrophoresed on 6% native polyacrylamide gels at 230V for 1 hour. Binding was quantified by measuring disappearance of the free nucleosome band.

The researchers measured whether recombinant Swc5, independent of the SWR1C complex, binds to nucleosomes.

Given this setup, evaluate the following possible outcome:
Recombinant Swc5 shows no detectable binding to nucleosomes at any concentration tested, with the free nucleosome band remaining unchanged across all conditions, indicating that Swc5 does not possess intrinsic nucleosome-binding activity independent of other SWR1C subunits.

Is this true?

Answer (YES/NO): NO